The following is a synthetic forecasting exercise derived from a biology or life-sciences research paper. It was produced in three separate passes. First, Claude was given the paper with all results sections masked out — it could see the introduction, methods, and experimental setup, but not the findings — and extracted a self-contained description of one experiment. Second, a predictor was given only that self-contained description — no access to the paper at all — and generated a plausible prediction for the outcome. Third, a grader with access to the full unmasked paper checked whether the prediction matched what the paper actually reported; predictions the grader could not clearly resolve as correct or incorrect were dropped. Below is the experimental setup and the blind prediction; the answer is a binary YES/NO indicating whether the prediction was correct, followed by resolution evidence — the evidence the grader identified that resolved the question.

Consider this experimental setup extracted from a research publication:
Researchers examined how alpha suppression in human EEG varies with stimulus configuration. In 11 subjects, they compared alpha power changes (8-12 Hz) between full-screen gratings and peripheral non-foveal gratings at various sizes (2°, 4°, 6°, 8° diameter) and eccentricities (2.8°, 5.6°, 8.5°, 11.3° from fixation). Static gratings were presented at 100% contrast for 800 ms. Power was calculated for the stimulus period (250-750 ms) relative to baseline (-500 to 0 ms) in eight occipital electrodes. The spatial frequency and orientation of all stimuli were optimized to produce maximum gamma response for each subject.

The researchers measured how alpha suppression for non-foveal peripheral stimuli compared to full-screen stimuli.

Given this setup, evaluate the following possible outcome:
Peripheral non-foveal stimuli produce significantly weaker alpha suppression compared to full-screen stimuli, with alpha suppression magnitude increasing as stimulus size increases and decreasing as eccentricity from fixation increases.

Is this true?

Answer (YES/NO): NO